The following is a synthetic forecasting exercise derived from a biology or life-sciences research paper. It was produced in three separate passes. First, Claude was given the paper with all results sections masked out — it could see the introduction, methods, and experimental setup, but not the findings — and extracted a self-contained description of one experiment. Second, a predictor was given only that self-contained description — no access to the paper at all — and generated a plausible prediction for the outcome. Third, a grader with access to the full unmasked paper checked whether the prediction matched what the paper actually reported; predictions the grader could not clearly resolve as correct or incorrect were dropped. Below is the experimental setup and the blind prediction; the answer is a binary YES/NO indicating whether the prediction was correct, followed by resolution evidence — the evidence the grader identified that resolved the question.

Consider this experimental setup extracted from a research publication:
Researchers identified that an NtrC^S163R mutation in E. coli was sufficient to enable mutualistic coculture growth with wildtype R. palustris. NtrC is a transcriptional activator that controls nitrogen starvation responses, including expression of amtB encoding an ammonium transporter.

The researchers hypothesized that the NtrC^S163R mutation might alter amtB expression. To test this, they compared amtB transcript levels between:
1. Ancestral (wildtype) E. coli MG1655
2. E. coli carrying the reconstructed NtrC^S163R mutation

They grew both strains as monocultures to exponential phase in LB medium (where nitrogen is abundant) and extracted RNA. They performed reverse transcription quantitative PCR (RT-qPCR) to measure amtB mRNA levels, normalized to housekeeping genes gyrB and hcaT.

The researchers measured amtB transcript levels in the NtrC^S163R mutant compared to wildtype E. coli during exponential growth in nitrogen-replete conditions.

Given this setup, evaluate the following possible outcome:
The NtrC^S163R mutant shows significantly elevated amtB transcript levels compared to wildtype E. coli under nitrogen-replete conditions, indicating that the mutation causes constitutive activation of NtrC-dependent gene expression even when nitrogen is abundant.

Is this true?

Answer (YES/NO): YES